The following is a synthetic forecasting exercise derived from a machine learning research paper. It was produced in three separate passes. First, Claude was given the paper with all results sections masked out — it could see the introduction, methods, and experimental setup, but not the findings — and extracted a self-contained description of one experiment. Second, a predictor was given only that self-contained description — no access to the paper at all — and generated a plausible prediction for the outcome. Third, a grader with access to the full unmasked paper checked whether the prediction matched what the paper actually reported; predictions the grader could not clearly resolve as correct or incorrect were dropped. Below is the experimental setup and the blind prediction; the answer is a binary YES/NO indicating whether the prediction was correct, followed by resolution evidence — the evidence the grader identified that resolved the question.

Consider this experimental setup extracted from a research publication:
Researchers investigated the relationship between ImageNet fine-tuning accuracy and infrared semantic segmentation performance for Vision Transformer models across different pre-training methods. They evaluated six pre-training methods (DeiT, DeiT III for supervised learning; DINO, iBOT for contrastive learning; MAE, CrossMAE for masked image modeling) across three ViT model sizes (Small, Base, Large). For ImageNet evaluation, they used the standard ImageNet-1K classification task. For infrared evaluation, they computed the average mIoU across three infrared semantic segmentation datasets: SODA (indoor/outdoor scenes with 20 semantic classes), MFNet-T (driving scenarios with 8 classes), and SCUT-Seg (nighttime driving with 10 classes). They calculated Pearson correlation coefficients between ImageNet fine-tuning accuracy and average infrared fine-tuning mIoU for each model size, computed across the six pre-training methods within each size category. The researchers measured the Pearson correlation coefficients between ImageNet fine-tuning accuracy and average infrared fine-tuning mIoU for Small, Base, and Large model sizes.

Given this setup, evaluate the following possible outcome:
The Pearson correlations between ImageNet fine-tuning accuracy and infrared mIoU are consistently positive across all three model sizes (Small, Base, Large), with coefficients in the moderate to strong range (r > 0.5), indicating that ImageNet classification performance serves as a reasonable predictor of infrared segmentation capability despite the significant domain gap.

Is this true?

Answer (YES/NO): NO